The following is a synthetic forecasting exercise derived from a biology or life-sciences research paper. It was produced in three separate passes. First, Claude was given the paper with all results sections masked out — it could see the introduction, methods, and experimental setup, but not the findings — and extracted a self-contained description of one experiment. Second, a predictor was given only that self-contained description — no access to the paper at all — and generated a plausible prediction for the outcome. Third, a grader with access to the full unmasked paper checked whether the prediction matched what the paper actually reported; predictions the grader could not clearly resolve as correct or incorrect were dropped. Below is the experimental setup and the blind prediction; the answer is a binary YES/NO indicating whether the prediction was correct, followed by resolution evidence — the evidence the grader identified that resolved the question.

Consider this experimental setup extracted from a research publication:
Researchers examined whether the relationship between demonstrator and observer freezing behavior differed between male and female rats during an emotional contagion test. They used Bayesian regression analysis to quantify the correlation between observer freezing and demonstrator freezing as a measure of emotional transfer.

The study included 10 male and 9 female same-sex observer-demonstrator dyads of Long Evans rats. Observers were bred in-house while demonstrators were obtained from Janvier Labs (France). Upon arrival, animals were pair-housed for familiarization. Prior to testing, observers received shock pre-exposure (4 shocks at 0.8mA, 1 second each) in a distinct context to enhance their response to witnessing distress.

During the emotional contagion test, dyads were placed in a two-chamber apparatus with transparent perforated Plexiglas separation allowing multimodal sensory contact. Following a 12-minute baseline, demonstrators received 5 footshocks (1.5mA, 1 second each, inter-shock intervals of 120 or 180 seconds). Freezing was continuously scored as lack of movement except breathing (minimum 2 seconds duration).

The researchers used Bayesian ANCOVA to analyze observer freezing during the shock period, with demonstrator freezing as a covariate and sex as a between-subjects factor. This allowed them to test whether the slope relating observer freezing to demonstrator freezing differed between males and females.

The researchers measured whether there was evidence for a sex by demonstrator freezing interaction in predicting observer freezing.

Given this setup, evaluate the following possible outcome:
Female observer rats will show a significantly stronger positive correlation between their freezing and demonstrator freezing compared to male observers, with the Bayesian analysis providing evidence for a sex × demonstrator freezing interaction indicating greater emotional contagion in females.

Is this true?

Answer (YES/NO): NO